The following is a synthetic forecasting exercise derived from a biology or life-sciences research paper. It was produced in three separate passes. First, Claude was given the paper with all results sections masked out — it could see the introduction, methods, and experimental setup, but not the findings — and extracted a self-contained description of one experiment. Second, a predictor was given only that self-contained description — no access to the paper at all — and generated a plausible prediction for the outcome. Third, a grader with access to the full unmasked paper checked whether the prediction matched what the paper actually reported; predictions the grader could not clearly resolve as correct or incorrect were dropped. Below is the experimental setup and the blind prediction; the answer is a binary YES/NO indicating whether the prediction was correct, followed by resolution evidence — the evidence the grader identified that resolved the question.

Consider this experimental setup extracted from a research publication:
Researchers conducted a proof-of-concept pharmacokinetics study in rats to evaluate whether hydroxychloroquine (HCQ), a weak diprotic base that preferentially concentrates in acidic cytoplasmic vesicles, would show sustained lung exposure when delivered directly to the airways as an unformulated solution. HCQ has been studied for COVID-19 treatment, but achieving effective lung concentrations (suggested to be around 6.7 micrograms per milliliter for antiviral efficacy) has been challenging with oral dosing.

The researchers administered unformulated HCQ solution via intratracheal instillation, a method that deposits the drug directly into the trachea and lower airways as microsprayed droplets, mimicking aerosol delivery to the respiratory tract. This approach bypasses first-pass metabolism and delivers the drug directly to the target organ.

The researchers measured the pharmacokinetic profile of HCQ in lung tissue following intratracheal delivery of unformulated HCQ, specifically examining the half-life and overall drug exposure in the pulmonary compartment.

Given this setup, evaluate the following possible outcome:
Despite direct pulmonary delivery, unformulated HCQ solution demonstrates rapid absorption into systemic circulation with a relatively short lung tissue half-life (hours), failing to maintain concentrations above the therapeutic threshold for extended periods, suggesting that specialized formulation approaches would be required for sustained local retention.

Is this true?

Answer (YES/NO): YES